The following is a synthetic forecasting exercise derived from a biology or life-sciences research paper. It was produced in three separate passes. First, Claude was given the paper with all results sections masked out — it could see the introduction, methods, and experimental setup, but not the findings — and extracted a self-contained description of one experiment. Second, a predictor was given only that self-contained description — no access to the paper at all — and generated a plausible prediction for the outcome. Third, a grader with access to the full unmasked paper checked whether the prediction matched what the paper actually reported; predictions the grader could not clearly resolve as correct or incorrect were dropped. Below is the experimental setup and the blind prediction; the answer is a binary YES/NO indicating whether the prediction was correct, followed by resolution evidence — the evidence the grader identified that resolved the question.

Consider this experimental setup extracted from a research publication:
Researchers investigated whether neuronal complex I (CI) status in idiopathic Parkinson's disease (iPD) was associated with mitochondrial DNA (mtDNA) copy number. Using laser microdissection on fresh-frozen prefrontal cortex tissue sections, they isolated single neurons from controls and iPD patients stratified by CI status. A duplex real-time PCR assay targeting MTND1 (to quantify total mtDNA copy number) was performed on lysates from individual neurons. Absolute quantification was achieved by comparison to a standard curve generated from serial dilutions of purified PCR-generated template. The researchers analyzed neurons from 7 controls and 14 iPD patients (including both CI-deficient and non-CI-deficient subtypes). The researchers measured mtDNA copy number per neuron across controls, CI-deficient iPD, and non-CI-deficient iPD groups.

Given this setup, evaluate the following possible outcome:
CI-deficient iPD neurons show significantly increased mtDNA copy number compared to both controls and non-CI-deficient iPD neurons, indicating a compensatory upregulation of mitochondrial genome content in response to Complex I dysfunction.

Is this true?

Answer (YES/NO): NO